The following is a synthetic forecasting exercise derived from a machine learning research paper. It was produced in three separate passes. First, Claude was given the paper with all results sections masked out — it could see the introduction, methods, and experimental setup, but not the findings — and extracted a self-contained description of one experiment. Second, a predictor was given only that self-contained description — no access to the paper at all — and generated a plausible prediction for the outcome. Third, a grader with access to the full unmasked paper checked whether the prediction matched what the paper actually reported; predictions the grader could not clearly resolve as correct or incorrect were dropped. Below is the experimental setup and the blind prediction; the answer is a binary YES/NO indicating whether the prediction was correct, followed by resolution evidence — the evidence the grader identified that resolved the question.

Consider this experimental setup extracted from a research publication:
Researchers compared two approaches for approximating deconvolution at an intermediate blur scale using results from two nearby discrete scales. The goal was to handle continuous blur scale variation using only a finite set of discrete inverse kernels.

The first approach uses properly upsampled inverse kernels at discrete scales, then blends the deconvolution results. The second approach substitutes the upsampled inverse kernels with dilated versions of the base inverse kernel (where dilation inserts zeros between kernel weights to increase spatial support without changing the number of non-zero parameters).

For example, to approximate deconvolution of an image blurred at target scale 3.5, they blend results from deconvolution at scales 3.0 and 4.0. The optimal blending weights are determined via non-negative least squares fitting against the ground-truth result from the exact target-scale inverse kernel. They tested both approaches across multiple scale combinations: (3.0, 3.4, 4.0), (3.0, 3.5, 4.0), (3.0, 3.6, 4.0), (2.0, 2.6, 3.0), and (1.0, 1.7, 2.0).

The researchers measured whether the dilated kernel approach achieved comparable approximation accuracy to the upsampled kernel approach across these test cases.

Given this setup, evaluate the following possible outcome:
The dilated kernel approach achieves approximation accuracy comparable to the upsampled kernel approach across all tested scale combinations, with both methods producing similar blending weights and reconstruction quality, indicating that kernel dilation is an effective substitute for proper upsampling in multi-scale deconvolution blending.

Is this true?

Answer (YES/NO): YES